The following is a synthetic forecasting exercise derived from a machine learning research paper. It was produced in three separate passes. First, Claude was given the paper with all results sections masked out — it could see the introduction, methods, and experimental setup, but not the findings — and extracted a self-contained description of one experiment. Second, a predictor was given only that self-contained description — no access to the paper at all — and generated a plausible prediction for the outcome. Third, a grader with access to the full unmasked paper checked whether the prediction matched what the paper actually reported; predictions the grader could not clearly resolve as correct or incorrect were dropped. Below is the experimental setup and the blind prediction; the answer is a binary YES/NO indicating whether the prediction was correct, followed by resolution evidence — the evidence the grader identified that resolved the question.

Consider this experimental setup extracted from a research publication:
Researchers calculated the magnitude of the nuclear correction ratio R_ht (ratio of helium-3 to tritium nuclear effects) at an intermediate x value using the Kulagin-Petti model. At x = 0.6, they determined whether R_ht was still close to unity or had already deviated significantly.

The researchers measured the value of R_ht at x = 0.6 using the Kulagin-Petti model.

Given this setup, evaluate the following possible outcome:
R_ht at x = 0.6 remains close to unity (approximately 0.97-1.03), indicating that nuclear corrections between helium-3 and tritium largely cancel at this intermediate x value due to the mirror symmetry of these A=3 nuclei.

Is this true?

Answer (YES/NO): YES